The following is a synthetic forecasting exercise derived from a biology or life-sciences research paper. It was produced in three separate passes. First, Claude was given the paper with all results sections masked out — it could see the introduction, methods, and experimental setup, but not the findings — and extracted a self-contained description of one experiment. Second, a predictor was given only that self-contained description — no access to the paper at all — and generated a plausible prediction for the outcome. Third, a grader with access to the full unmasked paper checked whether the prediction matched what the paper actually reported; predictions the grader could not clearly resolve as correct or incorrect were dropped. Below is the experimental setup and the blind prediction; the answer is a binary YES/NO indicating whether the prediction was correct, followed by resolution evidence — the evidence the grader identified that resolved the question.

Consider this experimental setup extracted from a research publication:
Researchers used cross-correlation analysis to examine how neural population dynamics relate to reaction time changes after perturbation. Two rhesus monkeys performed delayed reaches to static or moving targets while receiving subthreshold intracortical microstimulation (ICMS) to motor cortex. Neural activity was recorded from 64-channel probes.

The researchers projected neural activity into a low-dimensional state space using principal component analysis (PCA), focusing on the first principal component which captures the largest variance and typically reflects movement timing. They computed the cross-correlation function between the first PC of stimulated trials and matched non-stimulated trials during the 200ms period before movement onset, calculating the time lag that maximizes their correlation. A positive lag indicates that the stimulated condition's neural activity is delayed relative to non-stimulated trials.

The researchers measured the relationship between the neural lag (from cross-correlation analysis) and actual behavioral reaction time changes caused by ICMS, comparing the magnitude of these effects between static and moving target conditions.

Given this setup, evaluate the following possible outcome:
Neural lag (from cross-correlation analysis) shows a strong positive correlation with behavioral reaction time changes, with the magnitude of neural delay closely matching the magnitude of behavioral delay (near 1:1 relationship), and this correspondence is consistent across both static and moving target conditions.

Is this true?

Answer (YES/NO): NO